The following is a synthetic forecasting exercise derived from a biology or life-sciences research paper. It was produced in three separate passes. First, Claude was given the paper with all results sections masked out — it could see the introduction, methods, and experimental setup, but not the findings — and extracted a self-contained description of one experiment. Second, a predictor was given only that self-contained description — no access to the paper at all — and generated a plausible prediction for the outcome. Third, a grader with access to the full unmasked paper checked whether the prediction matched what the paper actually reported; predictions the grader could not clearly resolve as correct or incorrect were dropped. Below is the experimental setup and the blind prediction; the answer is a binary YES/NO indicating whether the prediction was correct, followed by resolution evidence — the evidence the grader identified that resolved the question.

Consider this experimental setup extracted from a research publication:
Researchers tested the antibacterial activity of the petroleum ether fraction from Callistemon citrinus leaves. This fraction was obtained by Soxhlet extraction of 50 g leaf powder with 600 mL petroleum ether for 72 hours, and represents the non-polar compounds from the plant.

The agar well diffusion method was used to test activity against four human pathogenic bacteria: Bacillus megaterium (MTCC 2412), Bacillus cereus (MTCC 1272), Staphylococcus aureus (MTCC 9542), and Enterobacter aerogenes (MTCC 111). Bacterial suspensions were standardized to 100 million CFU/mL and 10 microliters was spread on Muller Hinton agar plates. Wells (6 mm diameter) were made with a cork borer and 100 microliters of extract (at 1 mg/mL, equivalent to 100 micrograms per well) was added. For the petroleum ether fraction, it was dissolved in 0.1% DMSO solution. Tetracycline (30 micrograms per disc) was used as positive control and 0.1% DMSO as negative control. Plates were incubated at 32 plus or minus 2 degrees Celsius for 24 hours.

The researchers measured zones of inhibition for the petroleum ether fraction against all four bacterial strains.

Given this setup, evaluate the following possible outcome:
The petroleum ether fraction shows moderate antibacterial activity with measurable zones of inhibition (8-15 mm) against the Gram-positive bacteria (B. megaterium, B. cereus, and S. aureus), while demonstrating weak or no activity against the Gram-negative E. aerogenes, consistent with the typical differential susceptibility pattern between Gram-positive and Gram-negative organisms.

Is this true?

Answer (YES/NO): NO